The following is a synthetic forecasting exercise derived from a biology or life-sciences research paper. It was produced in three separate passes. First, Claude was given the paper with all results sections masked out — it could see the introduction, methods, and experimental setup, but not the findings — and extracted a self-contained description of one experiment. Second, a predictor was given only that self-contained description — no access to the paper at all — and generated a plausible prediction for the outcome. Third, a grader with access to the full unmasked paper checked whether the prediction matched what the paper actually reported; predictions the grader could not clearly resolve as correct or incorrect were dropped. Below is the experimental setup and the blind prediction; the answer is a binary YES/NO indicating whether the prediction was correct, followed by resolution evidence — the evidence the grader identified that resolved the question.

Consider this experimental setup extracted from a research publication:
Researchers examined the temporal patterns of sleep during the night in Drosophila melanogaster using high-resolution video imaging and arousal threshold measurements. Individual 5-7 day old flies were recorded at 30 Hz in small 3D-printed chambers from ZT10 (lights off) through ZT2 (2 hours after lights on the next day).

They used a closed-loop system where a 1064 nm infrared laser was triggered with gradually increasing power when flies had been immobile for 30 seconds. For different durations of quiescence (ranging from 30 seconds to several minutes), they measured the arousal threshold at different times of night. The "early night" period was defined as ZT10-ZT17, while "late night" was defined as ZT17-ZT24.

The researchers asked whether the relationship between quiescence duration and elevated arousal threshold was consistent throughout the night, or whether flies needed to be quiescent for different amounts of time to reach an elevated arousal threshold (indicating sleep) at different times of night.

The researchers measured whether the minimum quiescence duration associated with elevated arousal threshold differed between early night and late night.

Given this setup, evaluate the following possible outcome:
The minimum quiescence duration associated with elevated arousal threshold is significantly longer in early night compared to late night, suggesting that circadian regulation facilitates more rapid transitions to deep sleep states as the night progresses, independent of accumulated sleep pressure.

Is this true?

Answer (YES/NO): NO